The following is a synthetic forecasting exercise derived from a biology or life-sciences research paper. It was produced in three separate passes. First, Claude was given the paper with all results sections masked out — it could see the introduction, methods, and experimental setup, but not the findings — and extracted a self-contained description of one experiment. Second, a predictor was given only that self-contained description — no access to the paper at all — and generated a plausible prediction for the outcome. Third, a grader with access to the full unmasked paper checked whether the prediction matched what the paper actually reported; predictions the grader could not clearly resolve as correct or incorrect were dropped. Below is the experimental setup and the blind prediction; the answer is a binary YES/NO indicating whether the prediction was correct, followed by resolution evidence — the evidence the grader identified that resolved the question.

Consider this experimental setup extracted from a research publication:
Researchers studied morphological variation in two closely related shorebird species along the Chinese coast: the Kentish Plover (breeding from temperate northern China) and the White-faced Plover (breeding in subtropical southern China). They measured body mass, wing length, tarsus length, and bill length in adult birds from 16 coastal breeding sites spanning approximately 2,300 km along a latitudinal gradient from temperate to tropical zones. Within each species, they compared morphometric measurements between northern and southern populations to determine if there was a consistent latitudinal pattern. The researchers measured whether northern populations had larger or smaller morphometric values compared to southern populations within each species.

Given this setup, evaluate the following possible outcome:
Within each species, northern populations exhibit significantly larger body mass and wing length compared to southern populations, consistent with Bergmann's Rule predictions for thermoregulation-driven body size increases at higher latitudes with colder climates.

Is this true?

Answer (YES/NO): YES